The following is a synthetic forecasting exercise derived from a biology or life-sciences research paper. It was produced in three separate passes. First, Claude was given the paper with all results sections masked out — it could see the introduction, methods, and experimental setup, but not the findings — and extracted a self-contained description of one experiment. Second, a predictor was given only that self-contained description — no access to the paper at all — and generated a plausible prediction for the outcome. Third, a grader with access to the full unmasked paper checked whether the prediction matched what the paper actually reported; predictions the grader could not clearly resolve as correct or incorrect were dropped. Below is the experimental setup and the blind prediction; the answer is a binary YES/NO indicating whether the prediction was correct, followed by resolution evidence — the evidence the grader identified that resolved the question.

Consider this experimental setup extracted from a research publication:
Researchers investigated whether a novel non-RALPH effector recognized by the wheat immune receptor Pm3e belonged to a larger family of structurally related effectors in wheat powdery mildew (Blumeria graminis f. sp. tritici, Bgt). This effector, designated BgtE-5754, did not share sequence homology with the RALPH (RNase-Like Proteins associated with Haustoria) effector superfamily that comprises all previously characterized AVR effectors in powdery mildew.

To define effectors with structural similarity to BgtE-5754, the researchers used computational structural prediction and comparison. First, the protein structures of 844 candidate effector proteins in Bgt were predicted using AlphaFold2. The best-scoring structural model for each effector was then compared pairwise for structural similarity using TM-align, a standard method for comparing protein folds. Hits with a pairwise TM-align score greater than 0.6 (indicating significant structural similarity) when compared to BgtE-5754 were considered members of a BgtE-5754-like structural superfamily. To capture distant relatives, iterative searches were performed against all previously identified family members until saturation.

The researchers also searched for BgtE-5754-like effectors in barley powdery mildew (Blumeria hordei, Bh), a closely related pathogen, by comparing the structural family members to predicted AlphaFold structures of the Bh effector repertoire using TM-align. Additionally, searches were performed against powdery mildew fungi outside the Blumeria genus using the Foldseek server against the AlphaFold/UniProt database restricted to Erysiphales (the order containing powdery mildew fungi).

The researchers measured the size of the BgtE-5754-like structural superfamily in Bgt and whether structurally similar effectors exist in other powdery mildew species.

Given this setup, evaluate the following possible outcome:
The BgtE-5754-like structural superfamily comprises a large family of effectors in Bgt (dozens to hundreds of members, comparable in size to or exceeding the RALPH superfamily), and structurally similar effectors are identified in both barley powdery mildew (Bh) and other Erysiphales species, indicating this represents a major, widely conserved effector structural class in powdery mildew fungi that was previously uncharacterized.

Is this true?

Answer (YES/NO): NO